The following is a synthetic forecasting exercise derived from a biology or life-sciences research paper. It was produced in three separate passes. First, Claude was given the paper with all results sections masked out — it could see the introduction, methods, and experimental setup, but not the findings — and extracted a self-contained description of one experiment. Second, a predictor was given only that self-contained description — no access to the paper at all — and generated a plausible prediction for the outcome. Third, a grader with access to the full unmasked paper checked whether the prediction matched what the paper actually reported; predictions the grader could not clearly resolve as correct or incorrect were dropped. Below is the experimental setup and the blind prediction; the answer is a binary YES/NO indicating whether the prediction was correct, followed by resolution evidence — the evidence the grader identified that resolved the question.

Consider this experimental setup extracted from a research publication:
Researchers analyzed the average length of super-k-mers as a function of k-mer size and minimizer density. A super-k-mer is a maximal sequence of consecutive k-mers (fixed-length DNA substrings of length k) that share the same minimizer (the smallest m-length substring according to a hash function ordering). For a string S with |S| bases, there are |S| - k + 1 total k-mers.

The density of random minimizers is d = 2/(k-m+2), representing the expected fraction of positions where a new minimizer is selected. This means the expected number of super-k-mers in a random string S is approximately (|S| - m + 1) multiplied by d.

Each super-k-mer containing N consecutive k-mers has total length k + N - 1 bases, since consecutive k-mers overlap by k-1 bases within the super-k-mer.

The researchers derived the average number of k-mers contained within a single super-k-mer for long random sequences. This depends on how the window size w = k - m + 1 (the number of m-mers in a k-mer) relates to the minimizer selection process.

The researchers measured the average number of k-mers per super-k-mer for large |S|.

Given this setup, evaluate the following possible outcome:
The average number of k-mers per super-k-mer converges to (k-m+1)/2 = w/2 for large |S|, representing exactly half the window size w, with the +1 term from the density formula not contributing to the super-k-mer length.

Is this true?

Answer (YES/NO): NO